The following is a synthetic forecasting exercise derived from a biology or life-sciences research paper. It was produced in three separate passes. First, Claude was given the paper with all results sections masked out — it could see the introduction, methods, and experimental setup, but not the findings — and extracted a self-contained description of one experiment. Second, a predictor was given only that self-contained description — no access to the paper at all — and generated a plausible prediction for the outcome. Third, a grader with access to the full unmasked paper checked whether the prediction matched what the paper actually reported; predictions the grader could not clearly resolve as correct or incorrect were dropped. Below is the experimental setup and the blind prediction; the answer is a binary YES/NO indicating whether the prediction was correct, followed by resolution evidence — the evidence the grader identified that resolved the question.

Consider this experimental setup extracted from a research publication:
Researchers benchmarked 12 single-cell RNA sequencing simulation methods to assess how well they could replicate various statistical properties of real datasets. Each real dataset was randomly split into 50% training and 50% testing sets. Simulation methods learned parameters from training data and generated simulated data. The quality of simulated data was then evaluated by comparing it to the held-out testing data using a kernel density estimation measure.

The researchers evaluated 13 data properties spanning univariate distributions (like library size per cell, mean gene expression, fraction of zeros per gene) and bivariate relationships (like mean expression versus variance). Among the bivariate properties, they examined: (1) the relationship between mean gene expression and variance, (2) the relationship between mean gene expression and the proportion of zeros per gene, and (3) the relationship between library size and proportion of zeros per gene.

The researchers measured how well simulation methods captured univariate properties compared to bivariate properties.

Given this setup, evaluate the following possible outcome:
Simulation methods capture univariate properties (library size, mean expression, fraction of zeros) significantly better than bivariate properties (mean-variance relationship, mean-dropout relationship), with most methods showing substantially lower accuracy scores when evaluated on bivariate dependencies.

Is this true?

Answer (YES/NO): YES